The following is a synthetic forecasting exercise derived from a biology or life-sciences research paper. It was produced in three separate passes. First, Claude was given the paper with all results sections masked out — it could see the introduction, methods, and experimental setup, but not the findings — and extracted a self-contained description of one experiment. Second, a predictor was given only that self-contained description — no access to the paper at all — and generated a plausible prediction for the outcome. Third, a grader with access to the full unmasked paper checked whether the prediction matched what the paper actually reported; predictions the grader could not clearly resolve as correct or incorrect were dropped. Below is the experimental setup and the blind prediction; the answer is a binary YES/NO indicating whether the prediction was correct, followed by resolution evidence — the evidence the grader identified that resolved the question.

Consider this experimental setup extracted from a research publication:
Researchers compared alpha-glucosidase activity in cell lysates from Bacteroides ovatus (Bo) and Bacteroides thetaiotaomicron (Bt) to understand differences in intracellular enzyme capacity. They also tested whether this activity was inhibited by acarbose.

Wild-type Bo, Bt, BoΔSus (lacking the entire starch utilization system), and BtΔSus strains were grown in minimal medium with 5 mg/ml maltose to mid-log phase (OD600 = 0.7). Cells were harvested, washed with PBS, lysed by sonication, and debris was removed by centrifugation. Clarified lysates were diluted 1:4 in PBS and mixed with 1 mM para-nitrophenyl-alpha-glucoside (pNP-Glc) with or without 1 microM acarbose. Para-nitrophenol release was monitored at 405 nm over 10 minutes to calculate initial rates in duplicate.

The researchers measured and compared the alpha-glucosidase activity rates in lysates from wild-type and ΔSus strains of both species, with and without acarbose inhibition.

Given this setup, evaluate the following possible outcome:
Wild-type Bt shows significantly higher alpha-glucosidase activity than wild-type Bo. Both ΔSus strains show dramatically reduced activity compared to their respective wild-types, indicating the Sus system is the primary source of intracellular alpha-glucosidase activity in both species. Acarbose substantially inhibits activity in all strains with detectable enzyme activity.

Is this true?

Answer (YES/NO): NO